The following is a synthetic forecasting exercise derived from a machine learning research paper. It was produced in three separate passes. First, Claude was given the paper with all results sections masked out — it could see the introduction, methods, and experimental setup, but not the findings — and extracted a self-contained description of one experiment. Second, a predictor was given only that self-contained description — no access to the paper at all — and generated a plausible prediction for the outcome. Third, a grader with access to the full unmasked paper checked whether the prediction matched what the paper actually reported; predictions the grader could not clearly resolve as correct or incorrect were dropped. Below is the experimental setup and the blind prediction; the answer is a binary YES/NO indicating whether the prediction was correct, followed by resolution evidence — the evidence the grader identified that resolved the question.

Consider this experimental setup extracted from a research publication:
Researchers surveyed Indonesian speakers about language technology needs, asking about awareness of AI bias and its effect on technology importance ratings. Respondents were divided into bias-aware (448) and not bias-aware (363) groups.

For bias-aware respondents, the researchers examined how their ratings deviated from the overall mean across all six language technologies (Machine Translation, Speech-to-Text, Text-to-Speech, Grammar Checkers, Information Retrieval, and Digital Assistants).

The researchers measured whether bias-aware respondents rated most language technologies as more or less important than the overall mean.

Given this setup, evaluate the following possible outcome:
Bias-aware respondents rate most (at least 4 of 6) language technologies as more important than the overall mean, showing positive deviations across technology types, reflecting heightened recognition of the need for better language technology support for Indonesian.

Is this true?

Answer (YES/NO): YES